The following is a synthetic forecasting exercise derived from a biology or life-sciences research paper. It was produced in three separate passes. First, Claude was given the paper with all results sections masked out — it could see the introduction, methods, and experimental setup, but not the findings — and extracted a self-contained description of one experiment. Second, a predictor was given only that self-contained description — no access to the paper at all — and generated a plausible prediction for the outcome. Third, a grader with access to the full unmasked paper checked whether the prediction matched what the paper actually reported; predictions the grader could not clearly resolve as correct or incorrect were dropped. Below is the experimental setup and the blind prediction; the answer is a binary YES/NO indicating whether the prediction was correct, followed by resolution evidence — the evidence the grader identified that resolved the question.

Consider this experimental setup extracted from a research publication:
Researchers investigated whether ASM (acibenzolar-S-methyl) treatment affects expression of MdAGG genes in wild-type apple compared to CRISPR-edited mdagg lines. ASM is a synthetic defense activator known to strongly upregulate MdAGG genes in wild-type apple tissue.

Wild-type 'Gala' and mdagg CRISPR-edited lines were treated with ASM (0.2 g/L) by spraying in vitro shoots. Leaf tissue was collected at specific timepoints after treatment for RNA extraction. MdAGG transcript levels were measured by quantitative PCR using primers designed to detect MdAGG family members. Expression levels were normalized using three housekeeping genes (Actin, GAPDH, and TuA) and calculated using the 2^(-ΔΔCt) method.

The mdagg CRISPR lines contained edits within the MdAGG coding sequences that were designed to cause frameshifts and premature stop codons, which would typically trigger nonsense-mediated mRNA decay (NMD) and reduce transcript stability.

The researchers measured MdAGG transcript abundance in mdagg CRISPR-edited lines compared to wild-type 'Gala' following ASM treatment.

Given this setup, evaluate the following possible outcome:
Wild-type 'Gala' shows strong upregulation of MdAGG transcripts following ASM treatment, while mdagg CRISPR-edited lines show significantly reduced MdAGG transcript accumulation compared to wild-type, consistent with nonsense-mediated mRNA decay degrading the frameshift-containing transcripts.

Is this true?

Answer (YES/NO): YES